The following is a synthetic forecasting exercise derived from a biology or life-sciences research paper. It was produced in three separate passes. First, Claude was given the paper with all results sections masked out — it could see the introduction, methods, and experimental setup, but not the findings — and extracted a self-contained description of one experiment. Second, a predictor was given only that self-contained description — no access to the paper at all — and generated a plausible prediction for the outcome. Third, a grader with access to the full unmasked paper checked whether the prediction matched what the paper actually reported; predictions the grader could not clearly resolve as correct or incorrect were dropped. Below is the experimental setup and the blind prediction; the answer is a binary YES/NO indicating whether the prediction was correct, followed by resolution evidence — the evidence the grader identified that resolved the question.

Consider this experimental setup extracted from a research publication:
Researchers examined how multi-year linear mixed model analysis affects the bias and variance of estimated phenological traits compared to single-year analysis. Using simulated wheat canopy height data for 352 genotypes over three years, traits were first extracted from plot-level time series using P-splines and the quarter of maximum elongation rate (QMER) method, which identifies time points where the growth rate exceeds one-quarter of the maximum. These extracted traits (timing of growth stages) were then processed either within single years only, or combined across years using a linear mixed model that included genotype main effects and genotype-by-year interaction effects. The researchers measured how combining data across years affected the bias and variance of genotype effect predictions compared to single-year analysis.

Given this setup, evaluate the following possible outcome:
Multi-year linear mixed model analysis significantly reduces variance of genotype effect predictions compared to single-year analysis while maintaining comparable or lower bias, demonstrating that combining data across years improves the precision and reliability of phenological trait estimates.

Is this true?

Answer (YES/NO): NO